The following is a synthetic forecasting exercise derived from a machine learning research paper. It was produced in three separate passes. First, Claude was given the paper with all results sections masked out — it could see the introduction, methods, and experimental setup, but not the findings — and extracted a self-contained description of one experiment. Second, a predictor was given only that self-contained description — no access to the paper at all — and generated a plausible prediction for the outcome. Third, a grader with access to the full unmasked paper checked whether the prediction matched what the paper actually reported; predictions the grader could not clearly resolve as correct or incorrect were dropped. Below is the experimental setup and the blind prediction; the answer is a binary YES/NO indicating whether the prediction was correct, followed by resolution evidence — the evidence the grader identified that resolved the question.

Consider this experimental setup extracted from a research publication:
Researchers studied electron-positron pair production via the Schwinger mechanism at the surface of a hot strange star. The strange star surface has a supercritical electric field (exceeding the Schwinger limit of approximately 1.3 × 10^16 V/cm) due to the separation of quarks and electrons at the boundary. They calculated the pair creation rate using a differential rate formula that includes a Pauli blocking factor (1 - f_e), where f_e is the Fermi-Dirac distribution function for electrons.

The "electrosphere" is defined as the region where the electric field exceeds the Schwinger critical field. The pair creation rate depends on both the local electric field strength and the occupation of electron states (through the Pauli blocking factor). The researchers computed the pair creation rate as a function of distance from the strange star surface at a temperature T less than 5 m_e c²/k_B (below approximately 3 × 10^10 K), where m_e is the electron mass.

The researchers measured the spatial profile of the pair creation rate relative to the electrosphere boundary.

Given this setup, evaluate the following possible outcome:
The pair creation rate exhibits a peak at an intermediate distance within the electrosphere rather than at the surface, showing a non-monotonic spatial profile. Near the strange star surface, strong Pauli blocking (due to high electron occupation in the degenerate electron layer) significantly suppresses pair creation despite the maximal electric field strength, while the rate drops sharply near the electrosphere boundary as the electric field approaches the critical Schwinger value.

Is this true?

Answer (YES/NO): NO